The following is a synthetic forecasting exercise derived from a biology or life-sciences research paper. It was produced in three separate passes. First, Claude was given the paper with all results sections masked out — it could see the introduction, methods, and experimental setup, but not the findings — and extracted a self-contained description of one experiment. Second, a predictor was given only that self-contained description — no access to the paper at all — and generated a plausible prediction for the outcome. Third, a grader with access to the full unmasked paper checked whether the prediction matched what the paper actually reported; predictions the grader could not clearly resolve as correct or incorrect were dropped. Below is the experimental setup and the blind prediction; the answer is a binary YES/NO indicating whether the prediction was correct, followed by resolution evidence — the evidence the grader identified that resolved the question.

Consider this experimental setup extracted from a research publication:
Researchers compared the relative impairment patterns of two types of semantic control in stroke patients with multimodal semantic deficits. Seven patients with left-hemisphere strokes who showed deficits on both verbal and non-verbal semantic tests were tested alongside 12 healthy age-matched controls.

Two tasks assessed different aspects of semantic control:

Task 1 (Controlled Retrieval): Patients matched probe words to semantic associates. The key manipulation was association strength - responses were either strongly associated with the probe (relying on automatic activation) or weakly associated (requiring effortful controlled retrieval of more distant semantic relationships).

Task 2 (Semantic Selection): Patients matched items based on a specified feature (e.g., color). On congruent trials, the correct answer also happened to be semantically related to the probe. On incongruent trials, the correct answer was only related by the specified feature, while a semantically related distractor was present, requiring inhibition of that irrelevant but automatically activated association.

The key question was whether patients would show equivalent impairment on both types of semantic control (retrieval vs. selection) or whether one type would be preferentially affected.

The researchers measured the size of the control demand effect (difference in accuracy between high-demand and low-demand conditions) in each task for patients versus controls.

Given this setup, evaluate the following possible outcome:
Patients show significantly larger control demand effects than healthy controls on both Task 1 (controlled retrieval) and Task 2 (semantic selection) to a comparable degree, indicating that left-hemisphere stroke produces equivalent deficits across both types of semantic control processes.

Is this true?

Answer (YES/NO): NO